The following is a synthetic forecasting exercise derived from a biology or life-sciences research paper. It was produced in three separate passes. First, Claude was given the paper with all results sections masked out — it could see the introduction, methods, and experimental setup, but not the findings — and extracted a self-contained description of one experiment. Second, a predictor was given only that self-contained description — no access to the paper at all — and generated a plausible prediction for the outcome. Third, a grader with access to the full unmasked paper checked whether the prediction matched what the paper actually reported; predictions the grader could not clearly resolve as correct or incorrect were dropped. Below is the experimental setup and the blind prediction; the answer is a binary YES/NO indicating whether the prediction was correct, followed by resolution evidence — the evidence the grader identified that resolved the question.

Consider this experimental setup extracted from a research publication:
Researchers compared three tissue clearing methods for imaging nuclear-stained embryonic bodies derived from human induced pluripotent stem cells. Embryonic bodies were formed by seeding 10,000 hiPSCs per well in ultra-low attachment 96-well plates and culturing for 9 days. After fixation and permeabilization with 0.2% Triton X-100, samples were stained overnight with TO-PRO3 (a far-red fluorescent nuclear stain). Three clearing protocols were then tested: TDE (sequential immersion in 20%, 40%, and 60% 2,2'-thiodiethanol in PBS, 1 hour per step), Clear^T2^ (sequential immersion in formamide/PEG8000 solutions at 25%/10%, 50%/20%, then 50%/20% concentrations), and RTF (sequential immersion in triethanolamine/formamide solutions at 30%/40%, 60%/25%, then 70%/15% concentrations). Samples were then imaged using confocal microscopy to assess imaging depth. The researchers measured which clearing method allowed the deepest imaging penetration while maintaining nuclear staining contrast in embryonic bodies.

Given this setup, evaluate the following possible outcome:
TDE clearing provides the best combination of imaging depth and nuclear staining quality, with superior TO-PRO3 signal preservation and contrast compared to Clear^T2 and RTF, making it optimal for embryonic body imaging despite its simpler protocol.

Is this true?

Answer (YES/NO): NO